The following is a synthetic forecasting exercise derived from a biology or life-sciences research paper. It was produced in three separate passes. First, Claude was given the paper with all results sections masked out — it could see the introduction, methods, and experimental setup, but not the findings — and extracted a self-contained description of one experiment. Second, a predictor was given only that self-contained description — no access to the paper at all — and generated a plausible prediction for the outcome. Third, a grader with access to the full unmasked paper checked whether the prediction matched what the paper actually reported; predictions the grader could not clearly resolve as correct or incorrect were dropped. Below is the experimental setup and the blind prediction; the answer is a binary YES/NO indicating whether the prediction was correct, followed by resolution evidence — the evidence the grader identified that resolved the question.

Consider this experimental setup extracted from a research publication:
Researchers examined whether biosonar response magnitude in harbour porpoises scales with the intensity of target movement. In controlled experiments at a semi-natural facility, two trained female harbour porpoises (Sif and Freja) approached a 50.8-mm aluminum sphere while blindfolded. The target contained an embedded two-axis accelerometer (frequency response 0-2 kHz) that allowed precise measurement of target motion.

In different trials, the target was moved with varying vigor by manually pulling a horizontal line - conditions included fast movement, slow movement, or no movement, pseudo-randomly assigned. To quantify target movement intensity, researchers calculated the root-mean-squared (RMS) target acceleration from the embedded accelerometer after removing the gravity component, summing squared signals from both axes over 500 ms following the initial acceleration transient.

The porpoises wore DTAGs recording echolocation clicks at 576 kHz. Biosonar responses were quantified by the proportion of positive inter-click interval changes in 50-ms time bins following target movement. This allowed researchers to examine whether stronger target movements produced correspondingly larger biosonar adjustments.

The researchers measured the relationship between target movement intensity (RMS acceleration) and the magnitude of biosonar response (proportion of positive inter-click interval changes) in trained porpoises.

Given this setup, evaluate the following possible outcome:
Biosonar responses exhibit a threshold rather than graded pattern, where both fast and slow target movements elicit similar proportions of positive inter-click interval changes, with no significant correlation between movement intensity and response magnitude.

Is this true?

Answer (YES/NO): NO